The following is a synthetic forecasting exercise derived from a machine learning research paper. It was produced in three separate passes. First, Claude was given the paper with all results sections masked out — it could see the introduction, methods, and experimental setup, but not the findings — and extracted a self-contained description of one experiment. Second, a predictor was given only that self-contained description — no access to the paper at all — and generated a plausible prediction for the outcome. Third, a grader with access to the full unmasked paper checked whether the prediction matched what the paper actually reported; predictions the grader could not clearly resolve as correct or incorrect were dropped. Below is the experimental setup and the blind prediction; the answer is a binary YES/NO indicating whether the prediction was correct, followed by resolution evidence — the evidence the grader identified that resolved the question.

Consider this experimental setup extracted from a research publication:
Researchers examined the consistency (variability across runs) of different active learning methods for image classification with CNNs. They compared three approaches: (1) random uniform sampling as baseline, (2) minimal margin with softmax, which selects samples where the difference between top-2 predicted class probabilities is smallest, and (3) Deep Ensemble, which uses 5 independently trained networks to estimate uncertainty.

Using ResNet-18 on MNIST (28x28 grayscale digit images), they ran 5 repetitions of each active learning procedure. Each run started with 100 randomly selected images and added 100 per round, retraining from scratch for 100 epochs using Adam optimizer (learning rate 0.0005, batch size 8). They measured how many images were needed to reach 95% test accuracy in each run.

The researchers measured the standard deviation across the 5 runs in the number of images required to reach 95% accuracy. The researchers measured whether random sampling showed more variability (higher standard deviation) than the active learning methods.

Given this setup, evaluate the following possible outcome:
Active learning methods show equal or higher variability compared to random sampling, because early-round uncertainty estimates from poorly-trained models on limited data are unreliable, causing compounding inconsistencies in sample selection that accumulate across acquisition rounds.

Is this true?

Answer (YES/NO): NO